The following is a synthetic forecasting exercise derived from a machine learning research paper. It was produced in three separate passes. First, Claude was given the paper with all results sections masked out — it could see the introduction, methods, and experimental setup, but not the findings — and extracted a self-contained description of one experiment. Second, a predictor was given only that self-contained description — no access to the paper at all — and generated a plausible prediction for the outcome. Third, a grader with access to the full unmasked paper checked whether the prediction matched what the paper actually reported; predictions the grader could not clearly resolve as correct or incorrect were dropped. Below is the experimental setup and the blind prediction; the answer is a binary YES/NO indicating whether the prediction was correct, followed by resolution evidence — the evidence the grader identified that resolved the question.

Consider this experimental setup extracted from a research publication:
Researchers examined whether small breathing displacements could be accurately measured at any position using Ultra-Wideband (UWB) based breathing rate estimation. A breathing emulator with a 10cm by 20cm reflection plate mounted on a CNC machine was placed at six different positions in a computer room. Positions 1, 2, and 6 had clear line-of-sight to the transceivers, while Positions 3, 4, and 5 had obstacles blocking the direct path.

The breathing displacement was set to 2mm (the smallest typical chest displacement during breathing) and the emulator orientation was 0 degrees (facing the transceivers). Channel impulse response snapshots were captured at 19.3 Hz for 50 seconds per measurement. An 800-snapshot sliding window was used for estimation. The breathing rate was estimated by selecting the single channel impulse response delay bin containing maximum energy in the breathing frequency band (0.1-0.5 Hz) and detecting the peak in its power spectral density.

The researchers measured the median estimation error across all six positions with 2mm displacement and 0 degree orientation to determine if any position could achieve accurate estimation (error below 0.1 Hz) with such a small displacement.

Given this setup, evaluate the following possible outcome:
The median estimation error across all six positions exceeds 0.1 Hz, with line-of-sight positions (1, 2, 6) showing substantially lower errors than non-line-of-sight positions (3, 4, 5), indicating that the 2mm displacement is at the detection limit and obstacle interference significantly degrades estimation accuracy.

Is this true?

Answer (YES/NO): NO